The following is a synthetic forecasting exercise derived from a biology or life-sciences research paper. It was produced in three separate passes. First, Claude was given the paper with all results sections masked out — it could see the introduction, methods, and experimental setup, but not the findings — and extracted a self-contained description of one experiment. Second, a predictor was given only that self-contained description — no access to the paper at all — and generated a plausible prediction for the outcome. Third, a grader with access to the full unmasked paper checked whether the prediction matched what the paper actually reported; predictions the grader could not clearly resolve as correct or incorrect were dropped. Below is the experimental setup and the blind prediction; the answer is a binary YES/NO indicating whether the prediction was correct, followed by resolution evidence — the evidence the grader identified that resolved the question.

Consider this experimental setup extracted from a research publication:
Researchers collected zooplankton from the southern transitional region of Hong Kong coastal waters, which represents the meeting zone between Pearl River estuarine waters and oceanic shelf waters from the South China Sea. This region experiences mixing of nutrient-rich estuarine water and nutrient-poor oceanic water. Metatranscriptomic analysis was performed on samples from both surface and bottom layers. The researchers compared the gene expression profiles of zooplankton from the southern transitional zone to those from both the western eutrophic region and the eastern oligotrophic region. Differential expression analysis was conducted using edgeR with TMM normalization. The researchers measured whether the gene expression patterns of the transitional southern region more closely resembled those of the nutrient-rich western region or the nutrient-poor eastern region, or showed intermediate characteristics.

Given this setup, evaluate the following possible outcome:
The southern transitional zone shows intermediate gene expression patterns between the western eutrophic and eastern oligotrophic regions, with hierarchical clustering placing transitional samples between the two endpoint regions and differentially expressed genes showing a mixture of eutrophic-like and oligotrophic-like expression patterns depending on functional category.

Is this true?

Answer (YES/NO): NO